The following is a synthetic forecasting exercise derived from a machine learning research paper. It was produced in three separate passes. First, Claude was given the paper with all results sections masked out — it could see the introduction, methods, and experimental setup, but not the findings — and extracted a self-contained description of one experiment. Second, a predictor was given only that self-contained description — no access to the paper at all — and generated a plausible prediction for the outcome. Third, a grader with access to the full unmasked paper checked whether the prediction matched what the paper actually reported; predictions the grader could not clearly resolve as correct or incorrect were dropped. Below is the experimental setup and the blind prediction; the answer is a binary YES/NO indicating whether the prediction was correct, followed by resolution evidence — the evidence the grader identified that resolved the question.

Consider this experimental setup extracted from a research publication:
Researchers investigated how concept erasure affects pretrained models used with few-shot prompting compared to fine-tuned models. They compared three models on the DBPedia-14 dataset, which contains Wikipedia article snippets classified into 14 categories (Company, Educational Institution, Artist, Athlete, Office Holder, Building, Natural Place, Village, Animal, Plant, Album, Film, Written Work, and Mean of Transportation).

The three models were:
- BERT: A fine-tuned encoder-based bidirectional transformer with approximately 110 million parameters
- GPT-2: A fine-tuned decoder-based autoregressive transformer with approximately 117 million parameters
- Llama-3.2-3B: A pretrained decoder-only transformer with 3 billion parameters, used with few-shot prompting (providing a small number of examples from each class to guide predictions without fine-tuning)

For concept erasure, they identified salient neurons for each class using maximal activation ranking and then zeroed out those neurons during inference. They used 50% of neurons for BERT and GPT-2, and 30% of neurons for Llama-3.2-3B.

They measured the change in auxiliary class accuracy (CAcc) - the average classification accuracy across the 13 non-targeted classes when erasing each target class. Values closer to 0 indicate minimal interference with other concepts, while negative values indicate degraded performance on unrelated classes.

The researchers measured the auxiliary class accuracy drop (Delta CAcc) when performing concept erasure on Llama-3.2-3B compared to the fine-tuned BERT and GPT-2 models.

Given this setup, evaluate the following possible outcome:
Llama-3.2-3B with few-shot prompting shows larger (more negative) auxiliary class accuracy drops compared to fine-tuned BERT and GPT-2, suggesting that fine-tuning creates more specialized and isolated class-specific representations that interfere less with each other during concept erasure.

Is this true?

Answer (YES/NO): YES